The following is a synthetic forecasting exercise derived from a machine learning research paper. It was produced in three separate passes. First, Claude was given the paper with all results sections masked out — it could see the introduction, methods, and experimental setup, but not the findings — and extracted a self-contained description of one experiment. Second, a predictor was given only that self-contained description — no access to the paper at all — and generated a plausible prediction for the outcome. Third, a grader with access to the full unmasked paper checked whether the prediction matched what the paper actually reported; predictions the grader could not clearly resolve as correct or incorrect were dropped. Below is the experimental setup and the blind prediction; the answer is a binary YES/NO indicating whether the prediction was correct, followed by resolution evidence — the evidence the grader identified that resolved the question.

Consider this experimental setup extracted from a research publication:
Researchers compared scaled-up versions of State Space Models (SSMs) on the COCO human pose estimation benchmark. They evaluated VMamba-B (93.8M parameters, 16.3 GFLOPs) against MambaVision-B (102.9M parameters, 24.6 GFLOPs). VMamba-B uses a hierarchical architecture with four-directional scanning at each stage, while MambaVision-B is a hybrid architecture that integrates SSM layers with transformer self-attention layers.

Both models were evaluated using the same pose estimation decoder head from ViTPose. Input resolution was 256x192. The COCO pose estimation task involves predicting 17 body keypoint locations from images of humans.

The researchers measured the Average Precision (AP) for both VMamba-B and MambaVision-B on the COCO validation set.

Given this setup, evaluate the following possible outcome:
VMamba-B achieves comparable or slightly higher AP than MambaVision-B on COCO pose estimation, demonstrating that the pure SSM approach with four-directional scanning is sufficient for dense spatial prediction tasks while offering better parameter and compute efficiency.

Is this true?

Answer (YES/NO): YES